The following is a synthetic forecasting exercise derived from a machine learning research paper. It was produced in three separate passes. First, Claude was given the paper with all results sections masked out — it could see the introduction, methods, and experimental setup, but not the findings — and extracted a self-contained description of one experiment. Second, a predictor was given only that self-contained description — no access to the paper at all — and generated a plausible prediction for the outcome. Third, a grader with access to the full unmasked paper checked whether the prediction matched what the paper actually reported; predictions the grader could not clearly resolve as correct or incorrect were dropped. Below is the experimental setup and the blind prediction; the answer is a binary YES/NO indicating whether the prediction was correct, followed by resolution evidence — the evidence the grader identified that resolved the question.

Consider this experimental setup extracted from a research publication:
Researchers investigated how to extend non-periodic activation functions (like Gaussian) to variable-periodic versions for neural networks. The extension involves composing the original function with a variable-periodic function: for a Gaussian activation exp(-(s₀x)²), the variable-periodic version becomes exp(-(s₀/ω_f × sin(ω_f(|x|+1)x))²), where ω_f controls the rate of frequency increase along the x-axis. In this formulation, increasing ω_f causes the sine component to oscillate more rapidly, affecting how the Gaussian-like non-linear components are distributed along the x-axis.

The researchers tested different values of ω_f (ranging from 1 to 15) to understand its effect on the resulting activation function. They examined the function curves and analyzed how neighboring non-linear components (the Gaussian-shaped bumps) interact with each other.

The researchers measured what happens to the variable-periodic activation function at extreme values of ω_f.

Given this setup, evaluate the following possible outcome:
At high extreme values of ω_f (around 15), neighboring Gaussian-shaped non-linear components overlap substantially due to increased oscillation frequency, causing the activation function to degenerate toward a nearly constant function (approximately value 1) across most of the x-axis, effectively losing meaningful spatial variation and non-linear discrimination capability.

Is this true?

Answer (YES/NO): NO